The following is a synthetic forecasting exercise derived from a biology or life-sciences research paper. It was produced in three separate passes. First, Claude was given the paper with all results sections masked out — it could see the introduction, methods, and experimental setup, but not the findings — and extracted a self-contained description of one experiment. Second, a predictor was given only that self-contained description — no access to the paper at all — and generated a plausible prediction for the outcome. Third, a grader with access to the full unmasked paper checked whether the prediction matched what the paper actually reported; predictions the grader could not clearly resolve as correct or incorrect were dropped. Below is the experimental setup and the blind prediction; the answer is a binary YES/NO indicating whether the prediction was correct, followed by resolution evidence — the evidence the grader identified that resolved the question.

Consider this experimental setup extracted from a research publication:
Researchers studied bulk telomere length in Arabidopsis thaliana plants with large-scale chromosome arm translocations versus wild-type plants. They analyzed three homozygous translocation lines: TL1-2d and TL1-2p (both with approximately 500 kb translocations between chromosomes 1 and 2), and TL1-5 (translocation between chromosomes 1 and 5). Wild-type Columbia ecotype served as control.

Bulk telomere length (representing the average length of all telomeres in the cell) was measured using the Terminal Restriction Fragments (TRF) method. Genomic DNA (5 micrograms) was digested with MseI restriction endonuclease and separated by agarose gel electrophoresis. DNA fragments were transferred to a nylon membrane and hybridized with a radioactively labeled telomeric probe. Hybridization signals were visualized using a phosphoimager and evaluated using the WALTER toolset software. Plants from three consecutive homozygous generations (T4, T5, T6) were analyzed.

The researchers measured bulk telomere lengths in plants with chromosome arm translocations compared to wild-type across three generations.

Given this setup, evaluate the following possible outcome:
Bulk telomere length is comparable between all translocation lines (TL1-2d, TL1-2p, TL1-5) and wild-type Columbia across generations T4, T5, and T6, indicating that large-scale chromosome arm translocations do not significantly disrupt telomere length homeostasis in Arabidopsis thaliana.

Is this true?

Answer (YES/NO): YES